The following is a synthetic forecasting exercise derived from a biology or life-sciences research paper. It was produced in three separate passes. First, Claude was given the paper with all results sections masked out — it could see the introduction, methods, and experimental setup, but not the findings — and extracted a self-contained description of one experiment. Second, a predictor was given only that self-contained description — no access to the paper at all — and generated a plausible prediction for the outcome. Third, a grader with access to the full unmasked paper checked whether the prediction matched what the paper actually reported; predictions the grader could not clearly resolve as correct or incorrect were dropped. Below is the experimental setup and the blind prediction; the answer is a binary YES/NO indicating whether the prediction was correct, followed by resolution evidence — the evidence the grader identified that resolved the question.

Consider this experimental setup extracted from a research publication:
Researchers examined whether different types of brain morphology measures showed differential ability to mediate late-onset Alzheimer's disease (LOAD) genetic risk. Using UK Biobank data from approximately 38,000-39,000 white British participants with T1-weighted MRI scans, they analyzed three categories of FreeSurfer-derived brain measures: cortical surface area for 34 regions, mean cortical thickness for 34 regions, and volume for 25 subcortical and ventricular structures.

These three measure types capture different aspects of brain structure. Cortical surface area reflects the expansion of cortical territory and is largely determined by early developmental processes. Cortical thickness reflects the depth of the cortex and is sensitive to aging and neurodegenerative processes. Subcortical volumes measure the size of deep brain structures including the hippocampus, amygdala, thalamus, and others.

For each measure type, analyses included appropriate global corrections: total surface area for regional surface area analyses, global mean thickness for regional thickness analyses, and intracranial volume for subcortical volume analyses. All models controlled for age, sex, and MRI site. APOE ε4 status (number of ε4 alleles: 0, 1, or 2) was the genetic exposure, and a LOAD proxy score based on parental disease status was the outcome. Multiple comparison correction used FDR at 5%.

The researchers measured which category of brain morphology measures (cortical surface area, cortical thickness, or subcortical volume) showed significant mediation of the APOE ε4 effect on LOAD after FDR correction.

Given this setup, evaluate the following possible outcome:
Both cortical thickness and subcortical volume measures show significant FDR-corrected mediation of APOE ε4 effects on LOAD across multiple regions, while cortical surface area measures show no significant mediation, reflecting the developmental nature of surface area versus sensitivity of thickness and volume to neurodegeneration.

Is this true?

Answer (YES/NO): NO